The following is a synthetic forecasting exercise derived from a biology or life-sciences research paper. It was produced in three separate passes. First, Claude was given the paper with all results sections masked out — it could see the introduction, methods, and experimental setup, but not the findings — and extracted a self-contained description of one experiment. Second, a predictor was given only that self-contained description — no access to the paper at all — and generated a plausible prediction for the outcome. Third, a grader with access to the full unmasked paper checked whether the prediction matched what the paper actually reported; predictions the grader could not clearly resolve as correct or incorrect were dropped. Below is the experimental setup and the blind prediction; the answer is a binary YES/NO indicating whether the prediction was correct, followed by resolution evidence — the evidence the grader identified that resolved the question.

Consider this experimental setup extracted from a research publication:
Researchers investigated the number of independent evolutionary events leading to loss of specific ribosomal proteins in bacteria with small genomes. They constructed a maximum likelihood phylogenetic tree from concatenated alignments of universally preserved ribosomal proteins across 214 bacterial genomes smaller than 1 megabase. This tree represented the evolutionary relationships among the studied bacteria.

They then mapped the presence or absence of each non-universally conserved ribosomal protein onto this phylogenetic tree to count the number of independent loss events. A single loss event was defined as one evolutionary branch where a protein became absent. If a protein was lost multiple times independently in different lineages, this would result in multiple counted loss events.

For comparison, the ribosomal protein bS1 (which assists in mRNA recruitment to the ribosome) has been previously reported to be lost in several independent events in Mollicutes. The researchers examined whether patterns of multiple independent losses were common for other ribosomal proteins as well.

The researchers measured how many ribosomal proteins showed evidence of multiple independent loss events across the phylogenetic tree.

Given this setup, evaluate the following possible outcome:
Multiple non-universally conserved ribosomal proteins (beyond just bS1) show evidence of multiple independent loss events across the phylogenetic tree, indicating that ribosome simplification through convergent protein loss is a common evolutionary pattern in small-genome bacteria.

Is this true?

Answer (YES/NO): YES